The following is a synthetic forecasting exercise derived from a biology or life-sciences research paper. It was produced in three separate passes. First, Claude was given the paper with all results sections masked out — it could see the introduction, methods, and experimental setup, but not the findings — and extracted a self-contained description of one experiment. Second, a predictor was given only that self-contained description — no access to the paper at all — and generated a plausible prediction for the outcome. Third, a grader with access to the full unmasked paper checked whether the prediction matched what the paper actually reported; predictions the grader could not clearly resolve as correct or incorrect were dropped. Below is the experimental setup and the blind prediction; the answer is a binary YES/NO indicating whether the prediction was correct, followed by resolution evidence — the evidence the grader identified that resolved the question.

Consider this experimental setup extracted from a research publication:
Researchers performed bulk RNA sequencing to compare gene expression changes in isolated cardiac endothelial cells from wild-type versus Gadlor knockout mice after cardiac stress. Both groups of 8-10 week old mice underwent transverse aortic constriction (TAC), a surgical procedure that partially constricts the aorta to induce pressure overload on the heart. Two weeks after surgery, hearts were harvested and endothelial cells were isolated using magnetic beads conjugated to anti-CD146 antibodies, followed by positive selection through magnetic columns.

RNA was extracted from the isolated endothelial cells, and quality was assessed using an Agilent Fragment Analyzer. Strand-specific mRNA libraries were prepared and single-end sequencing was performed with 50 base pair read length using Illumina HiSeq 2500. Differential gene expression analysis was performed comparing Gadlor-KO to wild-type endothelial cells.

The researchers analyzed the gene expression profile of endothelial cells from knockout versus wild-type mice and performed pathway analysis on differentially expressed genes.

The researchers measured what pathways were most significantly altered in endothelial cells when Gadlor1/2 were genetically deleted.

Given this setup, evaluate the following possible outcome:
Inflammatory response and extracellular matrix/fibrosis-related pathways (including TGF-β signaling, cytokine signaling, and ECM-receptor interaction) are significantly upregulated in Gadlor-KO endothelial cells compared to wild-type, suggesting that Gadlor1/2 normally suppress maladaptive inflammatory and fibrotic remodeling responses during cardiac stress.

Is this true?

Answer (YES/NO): NO